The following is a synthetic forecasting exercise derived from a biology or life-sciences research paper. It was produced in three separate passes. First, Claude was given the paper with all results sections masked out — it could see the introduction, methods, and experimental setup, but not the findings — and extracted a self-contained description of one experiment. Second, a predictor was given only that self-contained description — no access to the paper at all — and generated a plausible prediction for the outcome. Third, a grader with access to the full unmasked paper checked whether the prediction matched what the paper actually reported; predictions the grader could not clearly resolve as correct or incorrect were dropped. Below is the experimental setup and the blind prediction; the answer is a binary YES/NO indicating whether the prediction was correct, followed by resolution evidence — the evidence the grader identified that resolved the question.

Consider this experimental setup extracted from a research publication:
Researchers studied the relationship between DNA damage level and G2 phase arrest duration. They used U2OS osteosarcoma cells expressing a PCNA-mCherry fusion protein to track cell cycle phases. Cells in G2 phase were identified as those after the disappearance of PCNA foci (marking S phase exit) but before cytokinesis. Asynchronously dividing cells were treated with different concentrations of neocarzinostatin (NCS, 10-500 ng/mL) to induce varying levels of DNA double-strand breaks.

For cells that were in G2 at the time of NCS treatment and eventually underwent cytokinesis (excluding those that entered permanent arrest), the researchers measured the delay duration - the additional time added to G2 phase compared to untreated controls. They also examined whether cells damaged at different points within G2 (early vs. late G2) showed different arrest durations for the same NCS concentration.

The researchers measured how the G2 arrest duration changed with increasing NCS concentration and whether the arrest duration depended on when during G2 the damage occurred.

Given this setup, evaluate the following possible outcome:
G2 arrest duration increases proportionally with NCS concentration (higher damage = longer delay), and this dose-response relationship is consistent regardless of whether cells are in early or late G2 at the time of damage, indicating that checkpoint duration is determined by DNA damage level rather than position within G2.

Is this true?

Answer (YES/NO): YES